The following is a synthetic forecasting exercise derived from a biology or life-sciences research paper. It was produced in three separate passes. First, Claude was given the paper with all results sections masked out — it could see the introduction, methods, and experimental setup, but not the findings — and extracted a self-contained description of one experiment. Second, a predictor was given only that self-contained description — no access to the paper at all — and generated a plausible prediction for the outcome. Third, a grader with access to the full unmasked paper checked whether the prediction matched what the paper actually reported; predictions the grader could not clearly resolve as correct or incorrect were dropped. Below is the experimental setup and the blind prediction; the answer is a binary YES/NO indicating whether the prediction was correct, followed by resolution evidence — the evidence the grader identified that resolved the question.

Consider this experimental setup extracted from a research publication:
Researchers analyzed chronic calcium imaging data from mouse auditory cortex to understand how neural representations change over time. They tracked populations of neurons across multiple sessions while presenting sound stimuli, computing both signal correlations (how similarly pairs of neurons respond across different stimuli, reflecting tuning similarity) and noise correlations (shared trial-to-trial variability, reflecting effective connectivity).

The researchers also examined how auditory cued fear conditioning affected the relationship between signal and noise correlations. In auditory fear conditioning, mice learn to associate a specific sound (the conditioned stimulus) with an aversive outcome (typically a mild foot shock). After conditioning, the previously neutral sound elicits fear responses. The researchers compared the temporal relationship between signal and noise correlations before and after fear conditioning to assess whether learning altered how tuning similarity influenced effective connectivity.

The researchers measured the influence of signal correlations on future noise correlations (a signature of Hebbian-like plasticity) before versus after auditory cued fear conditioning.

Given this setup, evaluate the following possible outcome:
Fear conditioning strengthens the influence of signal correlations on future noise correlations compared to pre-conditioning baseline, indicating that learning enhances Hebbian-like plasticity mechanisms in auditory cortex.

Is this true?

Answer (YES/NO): NO